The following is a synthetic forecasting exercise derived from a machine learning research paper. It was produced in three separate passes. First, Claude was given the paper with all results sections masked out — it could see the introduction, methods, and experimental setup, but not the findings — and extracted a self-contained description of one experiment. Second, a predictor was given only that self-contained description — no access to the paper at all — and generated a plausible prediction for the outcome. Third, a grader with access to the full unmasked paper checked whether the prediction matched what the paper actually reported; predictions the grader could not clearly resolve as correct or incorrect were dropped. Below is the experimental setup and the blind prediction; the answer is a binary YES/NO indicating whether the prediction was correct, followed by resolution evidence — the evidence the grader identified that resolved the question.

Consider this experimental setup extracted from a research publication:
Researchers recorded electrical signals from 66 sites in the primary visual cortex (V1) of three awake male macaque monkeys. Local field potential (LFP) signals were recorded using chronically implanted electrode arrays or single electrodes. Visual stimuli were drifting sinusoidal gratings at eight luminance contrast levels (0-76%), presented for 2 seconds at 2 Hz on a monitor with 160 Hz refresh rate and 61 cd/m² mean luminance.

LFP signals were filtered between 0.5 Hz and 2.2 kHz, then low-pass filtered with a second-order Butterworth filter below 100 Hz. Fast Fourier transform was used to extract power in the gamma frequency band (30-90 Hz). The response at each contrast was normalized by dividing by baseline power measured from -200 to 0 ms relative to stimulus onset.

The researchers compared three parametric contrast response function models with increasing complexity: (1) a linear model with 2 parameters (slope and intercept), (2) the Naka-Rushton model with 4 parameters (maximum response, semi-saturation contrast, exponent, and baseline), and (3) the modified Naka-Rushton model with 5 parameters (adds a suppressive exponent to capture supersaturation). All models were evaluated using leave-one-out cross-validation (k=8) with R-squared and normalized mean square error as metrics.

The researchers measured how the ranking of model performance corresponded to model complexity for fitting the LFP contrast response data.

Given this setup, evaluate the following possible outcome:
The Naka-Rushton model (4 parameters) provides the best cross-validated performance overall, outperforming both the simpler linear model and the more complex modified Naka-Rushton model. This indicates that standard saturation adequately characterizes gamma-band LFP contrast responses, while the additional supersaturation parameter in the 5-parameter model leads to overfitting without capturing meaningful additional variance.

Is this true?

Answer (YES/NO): NO